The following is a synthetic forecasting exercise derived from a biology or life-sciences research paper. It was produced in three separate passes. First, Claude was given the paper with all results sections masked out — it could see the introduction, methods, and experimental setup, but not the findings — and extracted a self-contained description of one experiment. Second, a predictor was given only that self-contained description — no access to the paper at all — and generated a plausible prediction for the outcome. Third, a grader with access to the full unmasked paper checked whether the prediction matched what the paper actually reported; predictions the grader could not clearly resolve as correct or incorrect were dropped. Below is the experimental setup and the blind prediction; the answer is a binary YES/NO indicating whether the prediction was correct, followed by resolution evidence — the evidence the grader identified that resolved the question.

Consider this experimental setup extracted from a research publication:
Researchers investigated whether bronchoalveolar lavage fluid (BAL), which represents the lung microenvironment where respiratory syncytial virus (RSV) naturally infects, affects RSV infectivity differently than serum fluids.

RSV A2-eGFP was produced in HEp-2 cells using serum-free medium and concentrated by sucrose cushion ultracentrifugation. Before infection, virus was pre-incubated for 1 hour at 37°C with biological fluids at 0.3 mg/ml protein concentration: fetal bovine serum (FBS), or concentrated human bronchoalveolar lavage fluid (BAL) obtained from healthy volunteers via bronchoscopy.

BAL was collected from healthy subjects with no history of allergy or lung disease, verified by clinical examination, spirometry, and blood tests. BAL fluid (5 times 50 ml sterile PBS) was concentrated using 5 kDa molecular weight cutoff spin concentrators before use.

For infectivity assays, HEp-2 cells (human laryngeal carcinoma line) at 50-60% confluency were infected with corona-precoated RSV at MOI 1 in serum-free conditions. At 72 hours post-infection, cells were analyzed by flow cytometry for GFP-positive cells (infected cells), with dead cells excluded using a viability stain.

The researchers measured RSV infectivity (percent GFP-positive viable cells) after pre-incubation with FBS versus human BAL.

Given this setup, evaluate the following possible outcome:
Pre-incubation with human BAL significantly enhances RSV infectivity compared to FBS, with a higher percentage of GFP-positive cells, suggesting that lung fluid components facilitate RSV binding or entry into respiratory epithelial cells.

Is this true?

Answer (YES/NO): NO